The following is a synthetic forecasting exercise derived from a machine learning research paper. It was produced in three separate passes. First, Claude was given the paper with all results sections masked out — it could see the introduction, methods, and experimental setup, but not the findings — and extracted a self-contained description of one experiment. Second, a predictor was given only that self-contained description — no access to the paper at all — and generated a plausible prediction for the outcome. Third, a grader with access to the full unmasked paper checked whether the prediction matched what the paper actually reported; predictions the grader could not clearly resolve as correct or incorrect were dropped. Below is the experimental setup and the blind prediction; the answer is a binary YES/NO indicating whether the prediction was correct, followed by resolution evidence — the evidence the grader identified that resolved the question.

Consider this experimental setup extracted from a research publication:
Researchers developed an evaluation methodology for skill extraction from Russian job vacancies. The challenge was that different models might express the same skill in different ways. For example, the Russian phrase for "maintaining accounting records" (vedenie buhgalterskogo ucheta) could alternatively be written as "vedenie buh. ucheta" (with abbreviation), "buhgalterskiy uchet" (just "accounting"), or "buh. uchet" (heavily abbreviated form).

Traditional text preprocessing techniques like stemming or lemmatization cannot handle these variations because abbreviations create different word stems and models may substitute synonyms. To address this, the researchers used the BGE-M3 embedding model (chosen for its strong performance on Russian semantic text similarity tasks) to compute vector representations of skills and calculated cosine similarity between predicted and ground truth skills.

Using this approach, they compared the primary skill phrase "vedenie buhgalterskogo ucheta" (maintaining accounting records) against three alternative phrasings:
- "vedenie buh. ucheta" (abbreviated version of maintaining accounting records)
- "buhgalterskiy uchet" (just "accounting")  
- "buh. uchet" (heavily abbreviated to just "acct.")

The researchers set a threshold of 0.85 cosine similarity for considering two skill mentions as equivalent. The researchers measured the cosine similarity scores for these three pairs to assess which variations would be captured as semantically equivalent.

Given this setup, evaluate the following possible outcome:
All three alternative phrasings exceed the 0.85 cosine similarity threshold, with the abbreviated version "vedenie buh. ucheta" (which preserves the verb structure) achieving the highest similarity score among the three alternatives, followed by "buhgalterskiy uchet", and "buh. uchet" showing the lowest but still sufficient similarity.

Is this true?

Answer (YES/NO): NO